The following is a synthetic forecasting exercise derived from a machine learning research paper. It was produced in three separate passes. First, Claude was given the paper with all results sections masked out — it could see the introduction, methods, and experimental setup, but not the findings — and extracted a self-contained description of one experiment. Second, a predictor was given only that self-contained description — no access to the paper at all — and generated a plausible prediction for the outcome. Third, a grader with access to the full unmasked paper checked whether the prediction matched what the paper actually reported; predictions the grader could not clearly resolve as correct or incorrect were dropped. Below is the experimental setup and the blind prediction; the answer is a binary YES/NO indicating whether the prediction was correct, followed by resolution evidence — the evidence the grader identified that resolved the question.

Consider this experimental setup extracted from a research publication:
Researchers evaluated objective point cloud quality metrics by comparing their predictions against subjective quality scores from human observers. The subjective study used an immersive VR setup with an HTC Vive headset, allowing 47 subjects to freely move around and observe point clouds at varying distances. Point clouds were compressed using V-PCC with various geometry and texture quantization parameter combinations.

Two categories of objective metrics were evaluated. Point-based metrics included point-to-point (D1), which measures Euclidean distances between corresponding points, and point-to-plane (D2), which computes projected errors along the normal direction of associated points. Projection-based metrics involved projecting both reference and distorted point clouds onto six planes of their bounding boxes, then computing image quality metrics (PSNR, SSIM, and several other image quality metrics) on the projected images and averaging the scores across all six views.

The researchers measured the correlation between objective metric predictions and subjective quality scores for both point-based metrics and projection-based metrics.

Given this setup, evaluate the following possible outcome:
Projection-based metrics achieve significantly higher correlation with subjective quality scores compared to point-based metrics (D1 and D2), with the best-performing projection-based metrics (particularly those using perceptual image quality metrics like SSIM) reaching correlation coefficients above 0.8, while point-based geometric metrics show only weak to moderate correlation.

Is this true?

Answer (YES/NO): NO